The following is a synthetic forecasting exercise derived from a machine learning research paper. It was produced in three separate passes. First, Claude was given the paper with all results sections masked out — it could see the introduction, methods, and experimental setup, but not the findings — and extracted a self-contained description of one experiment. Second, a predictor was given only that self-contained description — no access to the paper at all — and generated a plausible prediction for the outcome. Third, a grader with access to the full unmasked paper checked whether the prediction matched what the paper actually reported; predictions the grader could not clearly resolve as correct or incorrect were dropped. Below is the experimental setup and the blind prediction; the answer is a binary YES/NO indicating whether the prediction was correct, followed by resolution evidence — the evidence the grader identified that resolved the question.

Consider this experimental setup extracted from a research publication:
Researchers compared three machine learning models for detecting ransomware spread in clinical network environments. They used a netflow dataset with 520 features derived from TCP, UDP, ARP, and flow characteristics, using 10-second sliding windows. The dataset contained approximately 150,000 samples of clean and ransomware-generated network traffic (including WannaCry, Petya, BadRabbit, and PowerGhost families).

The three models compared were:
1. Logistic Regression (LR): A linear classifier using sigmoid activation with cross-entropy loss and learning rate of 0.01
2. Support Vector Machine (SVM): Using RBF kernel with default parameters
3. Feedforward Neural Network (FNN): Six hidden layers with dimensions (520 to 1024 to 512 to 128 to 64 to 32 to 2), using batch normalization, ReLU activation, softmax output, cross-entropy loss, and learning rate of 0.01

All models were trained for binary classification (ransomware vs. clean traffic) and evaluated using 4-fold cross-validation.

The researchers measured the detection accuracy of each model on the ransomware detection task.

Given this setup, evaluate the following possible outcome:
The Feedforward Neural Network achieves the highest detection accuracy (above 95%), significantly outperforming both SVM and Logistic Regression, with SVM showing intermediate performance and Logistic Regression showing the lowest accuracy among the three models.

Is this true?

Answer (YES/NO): NO